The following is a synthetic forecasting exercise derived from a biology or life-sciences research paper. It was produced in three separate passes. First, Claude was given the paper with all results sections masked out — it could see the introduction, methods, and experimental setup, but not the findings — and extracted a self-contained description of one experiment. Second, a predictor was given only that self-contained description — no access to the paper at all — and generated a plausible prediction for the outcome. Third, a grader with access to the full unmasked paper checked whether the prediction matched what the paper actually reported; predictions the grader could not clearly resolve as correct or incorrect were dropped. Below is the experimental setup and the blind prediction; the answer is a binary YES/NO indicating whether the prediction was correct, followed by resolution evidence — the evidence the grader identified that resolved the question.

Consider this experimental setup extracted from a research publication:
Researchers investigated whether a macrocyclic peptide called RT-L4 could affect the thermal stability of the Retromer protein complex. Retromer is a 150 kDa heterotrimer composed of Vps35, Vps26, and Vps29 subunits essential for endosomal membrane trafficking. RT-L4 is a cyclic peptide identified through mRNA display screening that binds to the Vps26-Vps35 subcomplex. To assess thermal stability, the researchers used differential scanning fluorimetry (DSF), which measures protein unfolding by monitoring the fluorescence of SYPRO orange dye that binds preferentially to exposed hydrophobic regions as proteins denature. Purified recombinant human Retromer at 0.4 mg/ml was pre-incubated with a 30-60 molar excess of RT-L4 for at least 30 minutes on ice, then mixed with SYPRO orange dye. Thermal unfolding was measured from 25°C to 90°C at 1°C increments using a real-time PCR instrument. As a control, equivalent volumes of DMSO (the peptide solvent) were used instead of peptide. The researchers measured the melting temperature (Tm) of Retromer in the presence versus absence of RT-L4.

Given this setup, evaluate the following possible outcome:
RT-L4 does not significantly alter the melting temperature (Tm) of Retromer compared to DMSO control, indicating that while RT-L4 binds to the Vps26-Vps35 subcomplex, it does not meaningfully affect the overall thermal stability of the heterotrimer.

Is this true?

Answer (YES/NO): NO